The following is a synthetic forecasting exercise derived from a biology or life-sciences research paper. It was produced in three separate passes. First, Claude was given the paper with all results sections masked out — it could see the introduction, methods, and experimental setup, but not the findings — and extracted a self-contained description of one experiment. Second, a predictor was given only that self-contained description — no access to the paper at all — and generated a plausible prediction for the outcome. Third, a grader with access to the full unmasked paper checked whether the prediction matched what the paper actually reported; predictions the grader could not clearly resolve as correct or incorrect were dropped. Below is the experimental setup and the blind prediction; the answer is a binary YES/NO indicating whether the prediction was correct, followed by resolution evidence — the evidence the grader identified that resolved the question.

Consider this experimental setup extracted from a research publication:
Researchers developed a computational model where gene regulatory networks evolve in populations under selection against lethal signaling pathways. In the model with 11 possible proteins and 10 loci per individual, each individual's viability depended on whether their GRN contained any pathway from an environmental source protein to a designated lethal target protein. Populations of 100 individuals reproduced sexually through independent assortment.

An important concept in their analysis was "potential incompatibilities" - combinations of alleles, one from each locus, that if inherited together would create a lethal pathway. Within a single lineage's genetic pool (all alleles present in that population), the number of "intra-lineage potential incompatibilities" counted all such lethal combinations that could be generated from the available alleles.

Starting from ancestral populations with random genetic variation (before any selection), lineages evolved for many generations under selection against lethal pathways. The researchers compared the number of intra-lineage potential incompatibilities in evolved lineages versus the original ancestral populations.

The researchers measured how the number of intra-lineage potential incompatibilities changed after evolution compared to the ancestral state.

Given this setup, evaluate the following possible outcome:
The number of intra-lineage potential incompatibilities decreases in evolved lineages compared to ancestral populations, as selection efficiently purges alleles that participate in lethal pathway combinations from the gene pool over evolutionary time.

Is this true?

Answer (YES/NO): NO